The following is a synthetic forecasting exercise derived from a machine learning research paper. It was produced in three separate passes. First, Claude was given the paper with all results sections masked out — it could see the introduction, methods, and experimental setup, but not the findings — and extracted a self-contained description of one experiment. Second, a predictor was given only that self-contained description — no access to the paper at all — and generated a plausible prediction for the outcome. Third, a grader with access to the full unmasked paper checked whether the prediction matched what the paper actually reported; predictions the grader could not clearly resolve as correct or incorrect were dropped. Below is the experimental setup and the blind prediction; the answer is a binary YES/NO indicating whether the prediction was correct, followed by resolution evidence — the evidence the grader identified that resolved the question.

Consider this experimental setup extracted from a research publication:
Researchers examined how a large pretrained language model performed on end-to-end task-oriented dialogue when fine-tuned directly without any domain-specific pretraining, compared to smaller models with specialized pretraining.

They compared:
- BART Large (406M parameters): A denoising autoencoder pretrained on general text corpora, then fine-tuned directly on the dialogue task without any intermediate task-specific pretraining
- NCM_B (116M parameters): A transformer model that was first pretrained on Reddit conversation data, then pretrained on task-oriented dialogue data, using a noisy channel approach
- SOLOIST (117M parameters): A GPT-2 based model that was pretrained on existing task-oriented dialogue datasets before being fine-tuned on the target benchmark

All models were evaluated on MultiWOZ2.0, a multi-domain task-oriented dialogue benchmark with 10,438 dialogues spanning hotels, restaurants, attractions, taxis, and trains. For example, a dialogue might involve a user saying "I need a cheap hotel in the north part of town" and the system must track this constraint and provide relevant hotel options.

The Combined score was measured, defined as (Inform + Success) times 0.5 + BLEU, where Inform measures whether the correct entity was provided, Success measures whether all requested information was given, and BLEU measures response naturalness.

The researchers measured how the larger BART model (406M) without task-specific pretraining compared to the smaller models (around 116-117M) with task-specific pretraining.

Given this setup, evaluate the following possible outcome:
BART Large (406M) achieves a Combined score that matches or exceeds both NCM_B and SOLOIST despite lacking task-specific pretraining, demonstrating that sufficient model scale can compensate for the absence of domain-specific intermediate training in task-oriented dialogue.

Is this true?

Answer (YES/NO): NO